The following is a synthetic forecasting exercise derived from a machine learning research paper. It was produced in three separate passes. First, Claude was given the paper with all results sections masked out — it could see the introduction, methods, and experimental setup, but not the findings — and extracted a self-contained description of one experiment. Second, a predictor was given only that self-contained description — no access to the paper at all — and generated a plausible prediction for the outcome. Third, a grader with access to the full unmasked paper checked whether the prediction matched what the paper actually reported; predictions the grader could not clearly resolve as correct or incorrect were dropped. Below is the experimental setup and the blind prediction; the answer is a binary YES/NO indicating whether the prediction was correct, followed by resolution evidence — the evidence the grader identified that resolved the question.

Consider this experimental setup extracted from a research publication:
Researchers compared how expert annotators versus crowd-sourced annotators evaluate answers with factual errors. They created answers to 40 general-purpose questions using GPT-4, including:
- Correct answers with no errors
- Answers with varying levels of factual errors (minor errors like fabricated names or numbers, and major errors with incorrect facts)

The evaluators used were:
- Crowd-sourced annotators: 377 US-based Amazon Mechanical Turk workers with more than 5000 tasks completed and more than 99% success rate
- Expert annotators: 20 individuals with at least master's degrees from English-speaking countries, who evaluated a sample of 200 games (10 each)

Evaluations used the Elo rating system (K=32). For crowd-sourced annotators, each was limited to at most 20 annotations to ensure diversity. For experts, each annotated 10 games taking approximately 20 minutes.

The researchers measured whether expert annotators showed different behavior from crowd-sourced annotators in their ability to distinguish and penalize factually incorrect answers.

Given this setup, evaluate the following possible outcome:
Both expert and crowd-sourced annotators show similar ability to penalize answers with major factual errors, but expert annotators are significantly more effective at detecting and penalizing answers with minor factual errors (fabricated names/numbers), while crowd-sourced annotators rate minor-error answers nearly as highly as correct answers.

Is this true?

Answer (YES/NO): NO